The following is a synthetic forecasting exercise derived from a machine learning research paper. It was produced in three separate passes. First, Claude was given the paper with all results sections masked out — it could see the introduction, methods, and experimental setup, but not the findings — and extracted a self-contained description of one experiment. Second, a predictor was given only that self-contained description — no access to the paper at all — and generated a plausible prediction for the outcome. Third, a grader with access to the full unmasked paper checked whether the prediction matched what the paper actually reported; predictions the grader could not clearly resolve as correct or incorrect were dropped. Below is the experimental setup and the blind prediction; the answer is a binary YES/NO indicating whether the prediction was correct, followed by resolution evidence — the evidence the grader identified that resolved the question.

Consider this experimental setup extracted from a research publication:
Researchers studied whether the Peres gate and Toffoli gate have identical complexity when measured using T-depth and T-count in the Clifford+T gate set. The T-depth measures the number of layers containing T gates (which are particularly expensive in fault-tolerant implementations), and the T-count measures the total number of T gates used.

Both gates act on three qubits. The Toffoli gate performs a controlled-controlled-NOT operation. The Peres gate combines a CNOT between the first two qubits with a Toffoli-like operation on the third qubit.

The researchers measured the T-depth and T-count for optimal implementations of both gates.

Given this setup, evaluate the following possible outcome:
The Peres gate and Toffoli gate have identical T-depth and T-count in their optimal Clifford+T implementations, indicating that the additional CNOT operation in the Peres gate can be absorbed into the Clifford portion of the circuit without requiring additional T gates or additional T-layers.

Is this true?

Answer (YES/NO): YES